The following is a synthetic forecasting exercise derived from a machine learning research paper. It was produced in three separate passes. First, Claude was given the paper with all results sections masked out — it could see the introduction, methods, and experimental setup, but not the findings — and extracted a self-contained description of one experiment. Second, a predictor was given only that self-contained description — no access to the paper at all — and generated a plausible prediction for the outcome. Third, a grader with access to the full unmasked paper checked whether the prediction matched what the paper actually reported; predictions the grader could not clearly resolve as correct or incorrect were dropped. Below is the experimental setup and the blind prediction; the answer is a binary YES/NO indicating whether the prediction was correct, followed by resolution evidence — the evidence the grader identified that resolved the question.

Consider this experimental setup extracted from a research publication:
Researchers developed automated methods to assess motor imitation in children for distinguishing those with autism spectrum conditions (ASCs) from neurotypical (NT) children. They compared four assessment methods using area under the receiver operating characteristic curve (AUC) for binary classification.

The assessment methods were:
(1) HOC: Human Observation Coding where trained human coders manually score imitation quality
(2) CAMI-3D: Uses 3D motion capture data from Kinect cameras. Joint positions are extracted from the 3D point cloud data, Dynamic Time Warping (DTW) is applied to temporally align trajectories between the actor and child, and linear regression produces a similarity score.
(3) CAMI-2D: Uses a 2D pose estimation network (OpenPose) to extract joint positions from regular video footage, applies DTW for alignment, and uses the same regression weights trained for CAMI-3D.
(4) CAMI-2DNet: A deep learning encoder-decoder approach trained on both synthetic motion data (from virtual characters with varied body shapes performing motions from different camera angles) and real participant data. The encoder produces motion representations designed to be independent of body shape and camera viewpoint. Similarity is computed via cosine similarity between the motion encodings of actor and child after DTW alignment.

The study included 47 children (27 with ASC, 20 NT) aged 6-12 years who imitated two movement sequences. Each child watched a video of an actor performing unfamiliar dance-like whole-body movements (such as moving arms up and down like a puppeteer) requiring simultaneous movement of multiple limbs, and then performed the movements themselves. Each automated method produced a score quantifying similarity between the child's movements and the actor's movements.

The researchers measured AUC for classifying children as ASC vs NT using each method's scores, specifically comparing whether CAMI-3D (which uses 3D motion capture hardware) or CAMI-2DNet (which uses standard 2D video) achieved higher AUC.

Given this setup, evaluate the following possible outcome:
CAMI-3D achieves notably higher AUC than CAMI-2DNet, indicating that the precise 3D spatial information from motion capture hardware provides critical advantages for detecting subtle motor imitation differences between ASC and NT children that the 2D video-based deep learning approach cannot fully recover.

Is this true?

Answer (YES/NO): NO